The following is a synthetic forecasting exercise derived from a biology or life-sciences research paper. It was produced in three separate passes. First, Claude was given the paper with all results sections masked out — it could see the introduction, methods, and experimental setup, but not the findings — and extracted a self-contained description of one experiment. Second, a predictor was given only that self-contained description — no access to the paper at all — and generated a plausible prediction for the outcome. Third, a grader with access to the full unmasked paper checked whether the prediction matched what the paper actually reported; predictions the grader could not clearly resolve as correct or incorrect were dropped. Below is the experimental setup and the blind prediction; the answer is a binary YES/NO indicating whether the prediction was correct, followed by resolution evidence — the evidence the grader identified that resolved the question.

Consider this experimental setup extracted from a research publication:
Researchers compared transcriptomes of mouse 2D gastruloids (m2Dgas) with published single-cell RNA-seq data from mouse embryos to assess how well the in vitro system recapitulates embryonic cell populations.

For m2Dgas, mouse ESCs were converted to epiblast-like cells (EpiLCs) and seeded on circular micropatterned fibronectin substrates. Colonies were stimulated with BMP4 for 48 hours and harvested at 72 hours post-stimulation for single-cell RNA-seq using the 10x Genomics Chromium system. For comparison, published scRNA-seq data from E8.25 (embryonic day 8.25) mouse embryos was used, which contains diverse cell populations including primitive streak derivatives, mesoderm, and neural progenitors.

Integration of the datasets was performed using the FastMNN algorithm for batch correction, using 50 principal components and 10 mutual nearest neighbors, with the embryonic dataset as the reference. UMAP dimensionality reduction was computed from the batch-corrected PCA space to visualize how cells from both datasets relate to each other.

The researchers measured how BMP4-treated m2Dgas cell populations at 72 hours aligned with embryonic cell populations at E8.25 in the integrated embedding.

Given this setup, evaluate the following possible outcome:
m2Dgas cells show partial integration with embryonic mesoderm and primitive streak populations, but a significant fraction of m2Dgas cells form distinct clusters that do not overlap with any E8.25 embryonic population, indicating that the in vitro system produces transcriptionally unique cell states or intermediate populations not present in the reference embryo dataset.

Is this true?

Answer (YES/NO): YES